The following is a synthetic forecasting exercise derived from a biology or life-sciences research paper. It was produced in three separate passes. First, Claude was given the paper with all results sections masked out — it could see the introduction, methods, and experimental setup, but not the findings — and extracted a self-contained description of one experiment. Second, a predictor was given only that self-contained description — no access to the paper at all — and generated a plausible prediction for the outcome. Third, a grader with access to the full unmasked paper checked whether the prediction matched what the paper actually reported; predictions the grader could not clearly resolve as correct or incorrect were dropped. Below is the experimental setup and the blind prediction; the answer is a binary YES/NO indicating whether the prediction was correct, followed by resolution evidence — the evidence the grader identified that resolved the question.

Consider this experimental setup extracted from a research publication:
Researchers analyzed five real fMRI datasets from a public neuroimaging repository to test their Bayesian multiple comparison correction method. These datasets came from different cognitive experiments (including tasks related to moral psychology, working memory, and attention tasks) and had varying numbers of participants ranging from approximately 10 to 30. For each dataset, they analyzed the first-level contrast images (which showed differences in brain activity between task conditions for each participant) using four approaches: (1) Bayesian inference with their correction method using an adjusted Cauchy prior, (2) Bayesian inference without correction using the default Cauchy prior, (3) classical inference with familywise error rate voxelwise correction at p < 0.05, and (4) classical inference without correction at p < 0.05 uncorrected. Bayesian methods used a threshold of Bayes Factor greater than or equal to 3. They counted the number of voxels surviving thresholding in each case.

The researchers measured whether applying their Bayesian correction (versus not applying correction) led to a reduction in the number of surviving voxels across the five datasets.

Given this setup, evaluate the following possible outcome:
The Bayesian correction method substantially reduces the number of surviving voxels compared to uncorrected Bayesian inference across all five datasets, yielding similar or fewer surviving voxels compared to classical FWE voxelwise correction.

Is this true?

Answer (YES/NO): NO